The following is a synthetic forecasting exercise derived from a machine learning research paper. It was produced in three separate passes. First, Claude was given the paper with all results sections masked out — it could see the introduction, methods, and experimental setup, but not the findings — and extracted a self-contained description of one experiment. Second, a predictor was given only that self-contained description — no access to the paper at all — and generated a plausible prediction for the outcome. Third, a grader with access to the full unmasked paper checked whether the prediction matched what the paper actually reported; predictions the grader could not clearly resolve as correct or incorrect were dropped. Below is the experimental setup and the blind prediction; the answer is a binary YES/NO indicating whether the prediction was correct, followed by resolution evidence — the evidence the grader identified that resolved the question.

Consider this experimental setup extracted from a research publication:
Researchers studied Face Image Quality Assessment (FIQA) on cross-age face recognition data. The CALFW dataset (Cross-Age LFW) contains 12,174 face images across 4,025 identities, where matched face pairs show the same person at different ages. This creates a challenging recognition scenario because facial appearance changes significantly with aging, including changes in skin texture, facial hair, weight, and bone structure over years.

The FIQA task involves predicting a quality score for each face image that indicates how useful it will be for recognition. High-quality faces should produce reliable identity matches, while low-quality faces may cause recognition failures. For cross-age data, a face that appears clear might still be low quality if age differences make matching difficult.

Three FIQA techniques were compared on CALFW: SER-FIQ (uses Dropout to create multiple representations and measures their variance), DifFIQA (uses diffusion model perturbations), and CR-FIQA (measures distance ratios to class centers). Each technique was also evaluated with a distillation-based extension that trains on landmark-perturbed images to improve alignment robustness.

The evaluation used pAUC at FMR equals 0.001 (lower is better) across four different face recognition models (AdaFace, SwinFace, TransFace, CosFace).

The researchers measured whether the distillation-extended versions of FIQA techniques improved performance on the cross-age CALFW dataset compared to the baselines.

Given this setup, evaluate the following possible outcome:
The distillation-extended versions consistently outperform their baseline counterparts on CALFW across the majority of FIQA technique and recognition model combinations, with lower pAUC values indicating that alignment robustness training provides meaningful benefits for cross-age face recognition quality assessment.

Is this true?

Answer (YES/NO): NO